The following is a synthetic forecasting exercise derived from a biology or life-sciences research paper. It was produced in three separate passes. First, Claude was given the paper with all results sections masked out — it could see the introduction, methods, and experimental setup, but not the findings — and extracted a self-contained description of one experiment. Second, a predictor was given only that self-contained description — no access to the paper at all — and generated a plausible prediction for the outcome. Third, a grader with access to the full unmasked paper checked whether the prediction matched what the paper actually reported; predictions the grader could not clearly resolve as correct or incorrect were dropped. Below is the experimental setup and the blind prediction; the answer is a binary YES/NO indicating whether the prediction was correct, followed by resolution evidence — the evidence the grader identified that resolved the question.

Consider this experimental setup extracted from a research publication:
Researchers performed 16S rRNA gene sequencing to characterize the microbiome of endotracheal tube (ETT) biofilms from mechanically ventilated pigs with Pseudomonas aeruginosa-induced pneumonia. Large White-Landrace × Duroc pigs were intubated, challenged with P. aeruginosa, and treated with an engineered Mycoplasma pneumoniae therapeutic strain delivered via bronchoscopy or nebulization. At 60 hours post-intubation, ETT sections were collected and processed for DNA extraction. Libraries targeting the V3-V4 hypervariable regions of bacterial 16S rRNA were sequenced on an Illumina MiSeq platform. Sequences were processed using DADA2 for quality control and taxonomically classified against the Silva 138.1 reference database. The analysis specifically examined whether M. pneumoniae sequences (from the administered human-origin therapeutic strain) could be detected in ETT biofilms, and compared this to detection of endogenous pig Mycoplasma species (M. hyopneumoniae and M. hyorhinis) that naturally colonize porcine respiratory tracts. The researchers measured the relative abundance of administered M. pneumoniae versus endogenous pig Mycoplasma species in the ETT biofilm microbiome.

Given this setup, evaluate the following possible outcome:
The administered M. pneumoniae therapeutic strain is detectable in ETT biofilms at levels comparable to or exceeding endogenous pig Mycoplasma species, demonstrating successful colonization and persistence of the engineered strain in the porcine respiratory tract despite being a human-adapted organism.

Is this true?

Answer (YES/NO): NO